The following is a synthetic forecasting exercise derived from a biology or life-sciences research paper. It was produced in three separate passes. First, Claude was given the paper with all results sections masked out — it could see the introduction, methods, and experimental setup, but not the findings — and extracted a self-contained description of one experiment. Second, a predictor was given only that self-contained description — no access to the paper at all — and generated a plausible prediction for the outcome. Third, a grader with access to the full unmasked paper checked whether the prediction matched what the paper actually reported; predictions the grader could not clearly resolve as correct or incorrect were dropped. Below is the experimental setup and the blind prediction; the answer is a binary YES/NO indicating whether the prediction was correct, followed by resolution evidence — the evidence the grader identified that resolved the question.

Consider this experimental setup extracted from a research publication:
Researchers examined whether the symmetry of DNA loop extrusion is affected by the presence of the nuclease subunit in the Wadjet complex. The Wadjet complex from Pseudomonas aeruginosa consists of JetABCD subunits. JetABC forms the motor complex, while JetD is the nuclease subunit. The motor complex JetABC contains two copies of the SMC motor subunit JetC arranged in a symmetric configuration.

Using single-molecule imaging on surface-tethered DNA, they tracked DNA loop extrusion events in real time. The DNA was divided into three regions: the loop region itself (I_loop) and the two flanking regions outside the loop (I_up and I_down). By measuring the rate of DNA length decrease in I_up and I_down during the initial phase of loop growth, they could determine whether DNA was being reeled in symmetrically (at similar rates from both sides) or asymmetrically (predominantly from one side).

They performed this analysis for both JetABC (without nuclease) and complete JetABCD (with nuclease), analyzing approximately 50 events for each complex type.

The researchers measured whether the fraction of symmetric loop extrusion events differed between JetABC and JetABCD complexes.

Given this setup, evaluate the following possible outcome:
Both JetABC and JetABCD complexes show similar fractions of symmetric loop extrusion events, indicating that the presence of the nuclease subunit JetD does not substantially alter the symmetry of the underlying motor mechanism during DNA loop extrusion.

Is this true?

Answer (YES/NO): YES